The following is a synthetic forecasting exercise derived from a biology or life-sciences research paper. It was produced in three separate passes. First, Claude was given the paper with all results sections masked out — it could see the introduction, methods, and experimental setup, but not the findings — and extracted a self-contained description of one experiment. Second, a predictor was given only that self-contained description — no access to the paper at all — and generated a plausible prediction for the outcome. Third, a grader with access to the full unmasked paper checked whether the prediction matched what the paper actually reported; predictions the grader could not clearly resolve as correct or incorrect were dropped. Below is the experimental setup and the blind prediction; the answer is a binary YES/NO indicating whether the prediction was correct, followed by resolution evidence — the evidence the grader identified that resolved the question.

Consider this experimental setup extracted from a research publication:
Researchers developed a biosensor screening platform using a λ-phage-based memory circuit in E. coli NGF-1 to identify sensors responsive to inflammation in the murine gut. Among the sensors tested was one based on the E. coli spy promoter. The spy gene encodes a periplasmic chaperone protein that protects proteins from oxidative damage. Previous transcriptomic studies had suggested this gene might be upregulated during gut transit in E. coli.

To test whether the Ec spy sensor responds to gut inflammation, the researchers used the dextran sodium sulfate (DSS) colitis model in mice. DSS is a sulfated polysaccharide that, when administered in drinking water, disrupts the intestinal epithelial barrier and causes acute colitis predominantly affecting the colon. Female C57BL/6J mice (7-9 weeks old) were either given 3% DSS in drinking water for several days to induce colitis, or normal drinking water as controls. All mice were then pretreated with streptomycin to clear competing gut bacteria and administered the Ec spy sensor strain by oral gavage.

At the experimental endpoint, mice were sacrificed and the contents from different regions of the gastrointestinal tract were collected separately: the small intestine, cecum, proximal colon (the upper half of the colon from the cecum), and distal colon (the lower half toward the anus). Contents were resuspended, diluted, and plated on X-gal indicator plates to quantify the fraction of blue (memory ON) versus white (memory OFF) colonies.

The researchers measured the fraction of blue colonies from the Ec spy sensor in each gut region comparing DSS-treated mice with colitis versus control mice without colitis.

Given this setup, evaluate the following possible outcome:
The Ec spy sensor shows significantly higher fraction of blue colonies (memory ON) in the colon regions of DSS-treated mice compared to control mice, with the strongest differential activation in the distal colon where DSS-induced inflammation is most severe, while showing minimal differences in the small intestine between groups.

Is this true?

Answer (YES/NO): NO